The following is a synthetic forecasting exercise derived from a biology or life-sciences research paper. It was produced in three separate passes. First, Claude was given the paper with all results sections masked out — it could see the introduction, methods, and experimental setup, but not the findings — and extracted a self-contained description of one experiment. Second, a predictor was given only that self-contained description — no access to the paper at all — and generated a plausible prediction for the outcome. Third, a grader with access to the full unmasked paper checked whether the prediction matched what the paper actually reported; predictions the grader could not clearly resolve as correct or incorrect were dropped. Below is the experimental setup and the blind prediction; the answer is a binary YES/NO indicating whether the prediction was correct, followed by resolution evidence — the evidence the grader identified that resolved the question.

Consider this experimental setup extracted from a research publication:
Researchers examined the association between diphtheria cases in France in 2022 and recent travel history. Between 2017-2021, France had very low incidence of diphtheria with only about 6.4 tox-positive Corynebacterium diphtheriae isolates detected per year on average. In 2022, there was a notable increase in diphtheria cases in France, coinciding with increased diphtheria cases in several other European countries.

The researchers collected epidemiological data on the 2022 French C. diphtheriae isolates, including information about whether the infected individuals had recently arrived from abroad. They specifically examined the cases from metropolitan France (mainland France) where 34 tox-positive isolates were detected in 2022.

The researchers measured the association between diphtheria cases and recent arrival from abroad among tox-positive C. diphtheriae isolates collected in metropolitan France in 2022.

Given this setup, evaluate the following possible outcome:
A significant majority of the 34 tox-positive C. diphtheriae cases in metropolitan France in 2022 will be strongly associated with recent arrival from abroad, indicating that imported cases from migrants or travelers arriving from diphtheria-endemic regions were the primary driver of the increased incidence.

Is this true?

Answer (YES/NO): YES